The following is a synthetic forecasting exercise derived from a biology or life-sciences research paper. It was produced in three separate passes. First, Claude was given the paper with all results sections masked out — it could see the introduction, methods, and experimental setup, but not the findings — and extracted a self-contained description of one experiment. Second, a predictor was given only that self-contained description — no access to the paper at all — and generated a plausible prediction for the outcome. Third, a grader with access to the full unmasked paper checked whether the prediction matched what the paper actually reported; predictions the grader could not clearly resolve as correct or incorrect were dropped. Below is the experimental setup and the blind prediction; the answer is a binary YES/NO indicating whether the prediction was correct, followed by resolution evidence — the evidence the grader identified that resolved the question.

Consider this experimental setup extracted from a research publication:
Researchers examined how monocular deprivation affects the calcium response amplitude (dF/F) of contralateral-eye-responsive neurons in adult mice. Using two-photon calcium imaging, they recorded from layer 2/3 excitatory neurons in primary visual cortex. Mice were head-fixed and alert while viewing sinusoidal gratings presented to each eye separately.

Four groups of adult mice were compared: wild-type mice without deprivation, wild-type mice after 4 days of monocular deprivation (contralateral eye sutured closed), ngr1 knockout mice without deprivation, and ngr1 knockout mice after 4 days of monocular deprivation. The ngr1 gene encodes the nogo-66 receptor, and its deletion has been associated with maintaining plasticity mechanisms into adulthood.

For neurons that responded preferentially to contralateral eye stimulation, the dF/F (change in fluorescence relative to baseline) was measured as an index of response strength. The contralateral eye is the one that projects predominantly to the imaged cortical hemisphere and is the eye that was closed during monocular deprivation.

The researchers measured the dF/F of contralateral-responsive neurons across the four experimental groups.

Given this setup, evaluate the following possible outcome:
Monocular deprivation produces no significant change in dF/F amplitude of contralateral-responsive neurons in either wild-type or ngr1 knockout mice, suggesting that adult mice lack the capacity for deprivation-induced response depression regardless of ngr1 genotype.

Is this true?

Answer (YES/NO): NO